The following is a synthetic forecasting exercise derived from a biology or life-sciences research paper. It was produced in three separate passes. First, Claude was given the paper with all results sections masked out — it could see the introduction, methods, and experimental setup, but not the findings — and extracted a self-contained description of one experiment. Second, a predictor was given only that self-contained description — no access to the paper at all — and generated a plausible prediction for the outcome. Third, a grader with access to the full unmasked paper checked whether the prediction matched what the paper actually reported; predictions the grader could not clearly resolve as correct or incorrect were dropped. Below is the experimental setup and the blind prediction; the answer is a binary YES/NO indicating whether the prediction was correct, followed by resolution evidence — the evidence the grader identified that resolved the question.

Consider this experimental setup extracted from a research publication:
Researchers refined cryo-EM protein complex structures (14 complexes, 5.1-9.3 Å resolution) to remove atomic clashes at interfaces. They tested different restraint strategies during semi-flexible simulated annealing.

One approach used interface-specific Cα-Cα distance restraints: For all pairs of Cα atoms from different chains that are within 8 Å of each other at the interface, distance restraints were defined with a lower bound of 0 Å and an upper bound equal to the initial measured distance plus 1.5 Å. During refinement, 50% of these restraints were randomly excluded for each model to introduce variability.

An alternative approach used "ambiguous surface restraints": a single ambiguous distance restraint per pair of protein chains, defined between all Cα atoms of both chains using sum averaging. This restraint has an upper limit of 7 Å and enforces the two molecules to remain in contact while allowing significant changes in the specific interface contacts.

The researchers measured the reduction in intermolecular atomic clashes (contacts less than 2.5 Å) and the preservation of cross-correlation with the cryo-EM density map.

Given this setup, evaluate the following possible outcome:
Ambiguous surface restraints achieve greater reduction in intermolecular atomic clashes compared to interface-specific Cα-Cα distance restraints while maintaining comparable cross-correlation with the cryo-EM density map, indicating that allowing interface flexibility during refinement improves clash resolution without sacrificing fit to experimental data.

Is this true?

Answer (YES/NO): NO